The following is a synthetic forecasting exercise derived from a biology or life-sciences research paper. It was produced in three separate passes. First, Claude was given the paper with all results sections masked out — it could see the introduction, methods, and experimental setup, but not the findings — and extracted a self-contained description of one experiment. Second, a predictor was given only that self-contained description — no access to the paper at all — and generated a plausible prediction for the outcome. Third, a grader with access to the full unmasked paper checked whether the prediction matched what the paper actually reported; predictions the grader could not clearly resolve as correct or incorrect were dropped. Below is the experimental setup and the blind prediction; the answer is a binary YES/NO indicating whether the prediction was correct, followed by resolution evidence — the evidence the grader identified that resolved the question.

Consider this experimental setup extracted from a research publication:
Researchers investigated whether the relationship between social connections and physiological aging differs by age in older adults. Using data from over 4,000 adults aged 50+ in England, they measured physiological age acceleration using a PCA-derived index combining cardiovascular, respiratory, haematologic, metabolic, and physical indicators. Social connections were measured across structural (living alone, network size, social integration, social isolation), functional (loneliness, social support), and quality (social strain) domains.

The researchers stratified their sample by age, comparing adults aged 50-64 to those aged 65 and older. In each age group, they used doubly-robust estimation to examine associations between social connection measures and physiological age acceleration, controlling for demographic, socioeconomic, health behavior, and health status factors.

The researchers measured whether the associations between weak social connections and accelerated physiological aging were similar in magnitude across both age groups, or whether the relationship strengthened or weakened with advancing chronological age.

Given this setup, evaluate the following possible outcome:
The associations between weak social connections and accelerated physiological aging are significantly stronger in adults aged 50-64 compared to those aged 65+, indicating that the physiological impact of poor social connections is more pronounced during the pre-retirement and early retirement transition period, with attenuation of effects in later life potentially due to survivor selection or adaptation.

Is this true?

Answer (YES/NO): NO